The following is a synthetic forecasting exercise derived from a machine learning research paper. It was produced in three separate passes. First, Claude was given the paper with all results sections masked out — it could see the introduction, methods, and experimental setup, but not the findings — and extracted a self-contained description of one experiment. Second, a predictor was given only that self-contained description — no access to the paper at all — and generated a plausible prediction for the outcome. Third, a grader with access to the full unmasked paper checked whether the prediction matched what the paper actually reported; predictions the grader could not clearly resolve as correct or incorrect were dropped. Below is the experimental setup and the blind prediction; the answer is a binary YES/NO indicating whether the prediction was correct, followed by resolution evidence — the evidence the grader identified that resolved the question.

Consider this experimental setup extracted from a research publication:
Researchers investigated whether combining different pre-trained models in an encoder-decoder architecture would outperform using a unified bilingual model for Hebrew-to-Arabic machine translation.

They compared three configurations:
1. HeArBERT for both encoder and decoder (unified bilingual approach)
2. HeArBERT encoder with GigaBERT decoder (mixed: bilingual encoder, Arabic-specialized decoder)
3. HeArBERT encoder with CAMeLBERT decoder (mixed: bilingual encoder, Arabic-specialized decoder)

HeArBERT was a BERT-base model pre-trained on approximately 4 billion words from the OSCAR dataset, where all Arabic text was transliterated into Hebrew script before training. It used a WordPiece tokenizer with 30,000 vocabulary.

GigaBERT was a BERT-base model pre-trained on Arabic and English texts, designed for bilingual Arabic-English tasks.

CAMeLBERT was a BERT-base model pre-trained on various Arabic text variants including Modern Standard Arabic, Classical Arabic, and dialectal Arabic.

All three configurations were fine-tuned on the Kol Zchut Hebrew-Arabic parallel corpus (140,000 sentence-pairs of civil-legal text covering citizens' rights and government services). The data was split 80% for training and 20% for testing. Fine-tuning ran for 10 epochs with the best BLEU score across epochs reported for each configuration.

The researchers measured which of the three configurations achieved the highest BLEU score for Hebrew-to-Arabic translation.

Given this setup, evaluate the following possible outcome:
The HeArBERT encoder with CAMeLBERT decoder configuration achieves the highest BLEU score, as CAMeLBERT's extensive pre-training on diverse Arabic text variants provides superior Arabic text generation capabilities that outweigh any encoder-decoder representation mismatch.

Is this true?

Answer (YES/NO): NO